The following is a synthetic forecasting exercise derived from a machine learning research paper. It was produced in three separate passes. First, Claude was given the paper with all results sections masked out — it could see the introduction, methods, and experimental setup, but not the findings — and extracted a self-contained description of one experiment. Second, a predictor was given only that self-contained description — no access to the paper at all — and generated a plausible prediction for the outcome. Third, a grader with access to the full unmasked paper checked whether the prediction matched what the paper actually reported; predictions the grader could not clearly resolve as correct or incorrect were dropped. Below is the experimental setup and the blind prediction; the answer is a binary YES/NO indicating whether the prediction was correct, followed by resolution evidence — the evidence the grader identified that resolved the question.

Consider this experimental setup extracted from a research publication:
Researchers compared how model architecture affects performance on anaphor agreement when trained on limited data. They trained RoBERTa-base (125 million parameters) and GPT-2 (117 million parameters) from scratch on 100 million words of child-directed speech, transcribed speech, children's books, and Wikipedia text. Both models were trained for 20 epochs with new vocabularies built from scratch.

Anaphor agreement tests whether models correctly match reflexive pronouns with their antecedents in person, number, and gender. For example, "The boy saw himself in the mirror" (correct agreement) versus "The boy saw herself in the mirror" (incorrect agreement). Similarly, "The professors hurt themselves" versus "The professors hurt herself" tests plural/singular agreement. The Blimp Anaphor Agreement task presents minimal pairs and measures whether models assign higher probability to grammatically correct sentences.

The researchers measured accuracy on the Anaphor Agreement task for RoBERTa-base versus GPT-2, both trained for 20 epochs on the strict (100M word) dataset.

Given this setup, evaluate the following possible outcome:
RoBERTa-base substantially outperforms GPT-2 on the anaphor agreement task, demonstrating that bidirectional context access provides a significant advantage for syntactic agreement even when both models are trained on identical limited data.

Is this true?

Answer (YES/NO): NO